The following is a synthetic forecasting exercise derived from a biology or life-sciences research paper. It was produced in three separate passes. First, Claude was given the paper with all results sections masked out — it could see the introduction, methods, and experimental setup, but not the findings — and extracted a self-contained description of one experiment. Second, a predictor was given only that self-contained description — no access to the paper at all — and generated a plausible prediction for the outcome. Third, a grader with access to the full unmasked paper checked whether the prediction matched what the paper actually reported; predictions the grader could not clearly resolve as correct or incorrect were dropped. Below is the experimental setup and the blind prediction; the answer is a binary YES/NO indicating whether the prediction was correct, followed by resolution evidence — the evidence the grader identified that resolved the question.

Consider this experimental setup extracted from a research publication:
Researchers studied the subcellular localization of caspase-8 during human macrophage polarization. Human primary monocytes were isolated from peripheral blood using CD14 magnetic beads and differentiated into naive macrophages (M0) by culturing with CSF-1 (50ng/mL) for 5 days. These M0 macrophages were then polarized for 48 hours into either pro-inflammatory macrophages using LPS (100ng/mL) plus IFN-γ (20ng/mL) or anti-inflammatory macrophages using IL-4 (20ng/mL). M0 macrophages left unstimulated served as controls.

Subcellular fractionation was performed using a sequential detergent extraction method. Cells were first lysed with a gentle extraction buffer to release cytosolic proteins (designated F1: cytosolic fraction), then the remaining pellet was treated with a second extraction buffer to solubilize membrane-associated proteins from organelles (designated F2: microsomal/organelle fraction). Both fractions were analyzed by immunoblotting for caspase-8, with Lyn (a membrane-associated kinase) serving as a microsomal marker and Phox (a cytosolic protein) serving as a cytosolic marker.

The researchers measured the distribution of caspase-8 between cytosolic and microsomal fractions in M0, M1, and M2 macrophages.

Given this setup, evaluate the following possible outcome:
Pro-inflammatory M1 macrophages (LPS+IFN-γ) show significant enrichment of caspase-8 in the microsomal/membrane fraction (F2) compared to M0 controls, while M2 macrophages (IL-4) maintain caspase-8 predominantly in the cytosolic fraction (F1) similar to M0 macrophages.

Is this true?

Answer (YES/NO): NO